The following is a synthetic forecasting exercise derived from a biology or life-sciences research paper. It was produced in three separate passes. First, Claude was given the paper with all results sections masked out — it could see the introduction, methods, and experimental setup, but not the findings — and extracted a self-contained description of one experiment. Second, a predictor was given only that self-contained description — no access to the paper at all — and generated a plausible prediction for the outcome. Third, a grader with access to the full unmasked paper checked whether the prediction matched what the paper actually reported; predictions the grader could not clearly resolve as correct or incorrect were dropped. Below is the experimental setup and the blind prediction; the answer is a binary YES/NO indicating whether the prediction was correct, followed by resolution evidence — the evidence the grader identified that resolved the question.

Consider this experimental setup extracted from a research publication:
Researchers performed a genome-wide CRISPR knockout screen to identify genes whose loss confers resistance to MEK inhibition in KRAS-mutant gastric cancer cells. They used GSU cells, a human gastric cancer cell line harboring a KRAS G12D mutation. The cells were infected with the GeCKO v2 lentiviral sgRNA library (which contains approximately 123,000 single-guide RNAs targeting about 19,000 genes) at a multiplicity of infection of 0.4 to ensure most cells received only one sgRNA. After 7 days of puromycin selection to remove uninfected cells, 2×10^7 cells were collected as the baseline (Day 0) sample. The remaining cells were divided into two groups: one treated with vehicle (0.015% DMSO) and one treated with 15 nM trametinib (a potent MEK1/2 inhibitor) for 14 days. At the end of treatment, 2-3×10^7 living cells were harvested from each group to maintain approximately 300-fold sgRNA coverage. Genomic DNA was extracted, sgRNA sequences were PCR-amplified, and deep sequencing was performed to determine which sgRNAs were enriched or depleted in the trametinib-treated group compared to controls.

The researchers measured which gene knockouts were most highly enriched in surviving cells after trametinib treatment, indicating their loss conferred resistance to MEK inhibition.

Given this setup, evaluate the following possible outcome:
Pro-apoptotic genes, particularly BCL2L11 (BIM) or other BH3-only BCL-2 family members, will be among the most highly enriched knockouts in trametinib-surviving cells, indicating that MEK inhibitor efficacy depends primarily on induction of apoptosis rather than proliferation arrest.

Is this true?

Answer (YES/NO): NO